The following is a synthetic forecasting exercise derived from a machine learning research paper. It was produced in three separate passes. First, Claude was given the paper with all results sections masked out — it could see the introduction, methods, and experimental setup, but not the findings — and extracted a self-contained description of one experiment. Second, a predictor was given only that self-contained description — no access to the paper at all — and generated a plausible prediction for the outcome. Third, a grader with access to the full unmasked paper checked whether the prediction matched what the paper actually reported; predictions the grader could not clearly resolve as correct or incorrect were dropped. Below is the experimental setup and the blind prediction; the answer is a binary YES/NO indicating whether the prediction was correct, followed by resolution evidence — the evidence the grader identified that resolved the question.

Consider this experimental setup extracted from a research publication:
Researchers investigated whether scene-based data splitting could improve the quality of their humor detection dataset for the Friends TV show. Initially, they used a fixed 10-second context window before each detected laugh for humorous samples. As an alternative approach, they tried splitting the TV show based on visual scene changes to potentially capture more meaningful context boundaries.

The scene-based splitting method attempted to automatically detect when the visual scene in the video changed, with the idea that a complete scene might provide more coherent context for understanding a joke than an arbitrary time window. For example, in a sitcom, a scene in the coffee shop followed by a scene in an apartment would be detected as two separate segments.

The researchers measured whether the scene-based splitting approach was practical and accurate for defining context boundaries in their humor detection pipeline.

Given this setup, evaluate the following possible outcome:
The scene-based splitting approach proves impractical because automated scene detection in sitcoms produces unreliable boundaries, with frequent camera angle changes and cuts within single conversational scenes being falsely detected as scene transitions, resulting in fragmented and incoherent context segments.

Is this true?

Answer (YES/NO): YES